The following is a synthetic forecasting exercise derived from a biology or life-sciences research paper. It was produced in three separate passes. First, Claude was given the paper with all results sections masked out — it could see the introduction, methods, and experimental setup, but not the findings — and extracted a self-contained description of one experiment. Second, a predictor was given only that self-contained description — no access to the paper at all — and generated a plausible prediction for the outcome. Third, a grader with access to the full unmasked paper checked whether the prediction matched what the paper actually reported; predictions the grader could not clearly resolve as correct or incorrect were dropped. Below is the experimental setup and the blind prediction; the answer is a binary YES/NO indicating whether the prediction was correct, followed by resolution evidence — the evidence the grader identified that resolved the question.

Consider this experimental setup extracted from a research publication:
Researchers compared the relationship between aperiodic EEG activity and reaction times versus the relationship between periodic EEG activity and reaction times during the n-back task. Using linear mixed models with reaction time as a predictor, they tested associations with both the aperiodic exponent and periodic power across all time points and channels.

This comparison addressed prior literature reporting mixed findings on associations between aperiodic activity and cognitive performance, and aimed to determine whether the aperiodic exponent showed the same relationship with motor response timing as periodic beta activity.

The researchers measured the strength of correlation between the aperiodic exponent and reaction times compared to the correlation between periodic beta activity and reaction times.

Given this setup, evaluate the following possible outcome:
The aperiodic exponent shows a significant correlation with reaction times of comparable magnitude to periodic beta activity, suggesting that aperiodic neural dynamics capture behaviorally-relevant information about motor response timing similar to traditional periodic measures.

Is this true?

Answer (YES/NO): NO